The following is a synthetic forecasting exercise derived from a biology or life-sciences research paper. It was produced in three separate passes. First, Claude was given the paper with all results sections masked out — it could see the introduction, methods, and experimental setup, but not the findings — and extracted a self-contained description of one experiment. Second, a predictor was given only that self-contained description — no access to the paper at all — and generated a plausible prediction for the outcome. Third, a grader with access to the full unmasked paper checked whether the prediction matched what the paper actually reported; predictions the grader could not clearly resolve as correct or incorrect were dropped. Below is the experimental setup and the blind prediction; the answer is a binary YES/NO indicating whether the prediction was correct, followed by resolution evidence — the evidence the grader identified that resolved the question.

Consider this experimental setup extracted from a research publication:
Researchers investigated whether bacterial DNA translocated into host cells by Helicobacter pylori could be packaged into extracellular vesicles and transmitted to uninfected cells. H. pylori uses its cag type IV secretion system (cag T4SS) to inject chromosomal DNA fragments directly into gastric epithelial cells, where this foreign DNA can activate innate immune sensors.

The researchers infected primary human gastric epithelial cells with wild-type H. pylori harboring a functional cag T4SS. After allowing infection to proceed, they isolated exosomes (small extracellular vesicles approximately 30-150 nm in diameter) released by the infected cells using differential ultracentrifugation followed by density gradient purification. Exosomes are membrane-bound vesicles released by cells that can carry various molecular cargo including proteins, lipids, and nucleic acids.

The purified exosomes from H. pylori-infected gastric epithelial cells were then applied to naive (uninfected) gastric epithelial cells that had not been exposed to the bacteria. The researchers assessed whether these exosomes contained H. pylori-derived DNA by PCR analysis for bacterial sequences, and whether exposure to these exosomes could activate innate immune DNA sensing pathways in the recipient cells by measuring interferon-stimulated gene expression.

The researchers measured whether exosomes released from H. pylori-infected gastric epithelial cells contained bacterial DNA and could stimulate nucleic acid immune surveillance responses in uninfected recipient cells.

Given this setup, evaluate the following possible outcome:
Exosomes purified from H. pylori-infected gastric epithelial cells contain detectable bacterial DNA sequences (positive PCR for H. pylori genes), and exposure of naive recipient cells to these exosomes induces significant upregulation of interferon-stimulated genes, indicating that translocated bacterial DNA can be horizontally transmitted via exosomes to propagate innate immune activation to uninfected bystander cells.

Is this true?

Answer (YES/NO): NO